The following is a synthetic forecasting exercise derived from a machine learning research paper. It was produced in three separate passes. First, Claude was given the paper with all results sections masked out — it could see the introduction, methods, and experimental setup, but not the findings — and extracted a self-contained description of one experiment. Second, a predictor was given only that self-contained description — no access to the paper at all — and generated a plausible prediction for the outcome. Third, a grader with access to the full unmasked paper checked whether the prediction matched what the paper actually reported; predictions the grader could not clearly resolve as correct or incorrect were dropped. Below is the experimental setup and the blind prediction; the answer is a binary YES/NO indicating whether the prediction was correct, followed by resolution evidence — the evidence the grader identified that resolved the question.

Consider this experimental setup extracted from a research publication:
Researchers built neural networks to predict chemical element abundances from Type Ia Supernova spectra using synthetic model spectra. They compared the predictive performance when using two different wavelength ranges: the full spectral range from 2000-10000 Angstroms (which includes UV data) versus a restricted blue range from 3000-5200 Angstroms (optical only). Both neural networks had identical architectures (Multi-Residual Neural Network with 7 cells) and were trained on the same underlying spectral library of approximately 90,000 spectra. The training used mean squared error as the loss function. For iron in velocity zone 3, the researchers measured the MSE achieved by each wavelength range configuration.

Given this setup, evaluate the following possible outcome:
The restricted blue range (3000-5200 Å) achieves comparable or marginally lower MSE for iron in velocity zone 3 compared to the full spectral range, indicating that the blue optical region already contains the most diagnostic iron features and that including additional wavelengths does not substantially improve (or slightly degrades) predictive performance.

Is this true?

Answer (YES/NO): NO